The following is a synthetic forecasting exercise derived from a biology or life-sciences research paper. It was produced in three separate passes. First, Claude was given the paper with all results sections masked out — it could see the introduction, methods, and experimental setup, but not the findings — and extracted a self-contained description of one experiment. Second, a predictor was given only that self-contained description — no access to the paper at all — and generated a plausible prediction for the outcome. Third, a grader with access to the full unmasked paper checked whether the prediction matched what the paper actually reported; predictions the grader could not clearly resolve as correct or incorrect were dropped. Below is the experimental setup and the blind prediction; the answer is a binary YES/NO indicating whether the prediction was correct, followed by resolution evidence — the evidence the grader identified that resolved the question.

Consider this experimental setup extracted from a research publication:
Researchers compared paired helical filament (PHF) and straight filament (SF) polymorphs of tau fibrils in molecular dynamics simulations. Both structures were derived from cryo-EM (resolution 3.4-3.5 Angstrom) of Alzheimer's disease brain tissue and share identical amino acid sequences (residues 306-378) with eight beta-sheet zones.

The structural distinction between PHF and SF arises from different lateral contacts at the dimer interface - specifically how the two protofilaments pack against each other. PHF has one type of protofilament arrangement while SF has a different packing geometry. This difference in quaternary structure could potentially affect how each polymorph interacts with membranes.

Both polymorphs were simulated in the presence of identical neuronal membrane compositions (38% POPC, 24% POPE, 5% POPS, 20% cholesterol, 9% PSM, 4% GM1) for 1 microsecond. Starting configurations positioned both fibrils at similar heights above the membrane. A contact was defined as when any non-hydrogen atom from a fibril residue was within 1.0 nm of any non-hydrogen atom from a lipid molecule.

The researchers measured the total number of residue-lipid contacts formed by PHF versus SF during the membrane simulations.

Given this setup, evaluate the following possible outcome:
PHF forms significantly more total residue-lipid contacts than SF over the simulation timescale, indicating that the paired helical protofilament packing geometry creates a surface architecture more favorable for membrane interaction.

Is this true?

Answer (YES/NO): YES